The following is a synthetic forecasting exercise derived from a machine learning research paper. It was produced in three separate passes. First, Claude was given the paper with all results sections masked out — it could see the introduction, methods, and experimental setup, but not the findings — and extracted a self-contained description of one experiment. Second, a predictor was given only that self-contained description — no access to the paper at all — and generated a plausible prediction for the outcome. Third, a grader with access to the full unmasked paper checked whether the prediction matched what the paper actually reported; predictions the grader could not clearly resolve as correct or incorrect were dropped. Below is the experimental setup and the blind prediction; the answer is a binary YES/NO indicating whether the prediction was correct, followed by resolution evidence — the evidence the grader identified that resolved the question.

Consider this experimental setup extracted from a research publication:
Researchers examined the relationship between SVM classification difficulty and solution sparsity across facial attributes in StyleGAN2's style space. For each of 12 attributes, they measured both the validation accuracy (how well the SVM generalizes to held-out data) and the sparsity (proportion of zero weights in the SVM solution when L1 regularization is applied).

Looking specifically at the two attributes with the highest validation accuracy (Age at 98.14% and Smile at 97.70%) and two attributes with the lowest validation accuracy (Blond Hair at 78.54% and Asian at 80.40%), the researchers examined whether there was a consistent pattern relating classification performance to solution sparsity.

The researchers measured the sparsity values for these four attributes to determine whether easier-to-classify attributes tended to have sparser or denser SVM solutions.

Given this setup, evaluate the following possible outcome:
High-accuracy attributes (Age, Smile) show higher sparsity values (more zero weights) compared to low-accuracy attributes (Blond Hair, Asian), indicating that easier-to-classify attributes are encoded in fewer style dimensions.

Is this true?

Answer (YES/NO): NO